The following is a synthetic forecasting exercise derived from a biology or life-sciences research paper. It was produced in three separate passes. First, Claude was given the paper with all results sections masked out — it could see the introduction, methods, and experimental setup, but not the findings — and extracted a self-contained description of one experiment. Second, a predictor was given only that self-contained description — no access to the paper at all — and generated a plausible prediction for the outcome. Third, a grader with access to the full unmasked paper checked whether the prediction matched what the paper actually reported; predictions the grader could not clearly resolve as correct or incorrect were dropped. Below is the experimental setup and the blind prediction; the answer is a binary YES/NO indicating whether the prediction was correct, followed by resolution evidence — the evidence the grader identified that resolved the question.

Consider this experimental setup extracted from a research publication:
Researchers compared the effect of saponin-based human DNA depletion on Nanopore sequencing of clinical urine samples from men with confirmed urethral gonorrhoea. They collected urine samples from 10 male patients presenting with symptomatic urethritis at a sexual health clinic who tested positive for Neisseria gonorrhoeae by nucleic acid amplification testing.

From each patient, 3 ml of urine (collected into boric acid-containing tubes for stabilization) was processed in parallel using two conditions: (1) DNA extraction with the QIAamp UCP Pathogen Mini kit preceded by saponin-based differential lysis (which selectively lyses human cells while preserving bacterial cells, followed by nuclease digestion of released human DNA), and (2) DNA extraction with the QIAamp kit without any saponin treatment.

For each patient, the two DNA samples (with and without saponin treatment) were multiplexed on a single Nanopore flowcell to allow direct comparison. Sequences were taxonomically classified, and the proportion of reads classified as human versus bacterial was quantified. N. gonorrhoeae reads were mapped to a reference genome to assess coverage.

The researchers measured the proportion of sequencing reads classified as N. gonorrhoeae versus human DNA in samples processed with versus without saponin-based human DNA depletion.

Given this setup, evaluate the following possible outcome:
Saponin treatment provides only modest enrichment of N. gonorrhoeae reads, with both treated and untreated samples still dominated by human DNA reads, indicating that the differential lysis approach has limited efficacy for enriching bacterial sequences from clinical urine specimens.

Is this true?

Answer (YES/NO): NO